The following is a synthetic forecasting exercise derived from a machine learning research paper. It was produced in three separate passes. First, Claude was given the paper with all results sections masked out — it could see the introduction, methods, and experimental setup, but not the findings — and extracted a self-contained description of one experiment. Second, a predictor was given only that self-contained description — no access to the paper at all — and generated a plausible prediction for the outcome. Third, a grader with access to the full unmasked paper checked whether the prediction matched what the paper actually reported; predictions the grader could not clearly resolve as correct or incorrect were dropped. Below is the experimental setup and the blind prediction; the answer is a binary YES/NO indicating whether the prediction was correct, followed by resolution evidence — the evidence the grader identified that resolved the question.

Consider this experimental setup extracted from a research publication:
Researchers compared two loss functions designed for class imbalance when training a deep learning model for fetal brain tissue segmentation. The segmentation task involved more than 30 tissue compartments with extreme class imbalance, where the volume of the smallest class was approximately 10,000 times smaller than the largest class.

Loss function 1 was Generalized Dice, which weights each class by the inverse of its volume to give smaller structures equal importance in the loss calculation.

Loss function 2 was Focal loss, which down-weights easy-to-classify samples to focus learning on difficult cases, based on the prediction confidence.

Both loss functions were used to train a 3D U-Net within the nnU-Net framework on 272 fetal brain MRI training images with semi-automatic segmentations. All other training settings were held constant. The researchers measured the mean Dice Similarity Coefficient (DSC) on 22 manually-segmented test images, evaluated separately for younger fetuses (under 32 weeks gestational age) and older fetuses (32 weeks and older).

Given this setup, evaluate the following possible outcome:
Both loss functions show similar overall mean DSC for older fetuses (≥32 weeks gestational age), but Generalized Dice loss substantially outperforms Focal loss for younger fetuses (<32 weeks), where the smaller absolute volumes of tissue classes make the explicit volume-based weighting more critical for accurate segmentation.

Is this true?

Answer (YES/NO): NO